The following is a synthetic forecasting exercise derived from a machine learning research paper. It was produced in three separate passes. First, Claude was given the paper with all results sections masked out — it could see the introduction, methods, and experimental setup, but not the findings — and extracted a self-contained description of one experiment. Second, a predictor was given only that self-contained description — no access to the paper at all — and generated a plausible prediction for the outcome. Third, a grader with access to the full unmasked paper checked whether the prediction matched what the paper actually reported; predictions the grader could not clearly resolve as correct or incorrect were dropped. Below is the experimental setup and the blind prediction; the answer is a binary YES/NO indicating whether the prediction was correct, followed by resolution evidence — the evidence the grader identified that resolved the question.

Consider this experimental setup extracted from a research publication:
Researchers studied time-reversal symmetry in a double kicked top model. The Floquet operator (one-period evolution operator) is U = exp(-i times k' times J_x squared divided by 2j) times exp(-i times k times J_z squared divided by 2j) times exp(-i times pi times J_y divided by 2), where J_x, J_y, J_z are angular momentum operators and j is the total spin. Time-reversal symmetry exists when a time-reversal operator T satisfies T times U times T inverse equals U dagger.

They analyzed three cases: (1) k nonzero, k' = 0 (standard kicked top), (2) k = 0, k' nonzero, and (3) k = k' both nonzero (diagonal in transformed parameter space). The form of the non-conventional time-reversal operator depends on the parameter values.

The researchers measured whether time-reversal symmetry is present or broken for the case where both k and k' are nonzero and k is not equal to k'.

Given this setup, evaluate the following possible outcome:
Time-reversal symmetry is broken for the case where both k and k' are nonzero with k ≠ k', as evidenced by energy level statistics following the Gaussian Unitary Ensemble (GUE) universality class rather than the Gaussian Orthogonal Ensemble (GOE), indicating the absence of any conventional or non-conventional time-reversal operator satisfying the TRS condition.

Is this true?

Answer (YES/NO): NO